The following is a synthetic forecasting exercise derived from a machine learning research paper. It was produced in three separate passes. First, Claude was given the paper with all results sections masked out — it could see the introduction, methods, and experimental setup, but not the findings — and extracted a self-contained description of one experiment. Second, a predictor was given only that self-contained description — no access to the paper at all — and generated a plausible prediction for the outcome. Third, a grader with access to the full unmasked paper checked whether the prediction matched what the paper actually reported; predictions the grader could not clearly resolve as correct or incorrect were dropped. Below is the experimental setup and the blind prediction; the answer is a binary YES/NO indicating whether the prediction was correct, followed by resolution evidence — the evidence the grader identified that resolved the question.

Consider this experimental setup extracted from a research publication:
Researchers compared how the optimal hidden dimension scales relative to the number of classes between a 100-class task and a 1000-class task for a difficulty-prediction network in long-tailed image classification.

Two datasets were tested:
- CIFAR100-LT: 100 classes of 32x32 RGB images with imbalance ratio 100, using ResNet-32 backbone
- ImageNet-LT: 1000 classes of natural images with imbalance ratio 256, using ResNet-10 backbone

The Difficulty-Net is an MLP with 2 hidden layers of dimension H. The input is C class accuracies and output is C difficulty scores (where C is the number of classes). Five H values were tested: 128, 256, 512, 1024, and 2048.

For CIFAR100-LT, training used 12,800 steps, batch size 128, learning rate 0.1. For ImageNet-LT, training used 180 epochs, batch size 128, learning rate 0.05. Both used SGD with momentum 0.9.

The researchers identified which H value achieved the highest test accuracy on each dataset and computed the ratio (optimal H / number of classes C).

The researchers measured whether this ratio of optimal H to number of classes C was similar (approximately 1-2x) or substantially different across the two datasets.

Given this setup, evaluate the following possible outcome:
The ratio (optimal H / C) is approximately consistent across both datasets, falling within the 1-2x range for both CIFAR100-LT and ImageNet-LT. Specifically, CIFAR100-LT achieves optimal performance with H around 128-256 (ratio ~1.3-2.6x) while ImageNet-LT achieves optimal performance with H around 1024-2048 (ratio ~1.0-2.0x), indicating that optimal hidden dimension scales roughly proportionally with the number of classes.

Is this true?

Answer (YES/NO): NO